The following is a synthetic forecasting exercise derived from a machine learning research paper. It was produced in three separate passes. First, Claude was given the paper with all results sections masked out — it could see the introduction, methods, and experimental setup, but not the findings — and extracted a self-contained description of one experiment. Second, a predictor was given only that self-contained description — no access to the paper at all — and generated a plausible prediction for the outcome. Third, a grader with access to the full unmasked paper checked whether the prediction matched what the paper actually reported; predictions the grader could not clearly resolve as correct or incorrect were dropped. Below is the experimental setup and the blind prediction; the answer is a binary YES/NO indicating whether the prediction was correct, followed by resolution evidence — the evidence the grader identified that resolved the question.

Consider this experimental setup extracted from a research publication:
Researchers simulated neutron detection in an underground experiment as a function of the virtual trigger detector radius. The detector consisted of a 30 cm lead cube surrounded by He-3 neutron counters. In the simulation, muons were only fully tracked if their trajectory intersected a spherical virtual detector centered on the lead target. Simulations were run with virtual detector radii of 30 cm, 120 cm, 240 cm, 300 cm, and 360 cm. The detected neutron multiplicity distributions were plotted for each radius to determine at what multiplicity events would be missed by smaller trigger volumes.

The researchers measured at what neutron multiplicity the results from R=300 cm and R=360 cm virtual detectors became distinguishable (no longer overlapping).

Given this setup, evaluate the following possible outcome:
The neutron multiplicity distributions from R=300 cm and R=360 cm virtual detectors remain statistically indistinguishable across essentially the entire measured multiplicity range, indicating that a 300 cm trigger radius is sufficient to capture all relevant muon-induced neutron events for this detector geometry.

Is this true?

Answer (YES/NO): YES